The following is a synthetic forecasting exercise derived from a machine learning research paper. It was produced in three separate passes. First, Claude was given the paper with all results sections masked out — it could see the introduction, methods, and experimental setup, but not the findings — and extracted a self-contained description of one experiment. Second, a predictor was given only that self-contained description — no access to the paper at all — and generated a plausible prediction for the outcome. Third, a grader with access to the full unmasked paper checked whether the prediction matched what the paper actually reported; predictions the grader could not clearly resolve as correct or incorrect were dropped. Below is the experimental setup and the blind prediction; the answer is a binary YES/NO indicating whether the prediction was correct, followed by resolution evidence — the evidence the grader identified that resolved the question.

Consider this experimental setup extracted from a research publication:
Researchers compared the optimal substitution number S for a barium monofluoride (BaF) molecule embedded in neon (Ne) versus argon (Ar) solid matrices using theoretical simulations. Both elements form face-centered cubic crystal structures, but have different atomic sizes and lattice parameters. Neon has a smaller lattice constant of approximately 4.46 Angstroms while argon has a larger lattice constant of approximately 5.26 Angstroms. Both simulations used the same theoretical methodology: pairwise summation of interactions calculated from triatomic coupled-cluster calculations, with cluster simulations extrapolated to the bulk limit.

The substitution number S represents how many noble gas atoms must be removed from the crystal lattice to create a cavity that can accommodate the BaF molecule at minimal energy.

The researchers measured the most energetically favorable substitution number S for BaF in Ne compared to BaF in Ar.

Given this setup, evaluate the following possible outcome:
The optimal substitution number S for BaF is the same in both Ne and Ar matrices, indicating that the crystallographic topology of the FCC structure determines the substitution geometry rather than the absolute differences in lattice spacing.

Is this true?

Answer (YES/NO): NO